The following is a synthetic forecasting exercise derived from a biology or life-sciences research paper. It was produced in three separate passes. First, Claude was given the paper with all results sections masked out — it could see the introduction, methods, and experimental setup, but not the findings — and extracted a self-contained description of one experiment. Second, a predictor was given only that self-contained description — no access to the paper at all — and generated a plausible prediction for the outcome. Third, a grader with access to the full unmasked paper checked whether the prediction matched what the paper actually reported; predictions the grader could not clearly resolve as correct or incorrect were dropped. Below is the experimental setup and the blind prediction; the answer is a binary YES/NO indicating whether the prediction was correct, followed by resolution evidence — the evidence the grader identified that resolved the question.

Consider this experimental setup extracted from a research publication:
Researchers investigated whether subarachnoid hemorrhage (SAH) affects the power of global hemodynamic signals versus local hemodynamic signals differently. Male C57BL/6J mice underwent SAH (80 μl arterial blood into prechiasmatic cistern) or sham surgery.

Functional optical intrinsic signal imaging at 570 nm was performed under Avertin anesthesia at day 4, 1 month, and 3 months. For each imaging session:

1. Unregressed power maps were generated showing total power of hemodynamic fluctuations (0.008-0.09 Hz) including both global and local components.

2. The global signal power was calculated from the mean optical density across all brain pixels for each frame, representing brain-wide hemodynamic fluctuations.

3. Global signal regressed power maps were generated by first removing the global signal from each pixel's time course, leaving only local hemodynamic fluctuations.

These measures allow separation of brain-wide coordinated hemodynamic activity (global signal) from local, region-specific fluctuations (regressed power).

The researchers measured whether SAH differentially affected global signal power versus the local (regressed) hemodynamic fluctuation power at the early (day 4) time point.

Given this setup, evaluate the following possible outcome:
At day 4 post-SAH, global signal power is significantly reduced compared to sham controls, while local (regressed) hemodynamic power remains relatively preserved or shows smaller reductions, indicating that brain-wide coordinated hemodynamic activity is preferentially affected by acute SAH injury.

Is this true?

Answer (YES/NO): NO